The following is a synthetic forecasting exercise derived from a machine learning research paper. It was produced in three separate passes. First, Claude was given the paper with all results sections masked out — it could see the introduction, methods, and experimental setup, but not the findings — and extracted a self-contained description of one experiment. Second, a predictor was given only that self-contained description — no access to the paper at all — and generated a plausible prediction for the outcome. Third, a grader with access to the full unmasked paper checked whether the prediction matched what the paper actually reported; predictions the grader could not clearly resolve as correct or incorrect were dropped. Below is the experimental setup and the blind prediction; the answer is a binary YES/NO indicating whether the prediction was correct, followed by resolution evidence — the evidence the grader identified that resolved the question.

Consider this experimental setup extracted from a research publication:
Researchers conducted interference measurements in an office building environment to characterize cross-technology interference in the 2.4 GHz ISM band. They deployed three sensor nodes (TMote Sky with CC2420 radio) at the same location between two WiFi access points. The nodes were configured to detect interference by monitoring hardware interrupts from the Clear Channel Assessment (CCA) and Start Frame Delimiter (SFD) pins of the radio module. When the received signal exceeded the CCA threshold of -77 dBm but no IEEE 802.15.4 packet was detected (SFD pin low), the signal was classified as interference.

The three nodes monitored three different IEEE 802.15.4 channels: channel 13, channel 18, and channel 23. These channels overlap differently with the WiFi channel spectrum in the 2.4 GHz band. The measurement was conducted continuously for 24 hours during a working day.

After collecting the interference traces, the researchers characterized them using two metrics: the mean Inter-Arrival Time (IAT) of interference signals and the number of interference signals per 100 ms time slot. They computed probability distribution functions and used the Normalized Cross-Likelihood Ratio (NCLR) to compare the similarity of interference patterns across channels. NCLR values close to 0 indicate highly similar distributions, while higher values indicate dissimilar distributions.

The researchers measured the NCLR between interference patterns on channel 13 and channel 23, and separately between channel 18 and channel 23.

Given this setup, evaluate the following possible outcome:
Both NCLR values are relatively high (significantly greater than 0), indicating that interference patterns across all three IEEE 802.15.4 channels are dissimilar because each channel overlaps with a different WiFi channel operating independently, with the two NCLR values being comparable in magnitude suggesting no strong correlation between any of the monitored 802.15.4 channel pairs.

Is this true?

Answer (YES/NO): NO